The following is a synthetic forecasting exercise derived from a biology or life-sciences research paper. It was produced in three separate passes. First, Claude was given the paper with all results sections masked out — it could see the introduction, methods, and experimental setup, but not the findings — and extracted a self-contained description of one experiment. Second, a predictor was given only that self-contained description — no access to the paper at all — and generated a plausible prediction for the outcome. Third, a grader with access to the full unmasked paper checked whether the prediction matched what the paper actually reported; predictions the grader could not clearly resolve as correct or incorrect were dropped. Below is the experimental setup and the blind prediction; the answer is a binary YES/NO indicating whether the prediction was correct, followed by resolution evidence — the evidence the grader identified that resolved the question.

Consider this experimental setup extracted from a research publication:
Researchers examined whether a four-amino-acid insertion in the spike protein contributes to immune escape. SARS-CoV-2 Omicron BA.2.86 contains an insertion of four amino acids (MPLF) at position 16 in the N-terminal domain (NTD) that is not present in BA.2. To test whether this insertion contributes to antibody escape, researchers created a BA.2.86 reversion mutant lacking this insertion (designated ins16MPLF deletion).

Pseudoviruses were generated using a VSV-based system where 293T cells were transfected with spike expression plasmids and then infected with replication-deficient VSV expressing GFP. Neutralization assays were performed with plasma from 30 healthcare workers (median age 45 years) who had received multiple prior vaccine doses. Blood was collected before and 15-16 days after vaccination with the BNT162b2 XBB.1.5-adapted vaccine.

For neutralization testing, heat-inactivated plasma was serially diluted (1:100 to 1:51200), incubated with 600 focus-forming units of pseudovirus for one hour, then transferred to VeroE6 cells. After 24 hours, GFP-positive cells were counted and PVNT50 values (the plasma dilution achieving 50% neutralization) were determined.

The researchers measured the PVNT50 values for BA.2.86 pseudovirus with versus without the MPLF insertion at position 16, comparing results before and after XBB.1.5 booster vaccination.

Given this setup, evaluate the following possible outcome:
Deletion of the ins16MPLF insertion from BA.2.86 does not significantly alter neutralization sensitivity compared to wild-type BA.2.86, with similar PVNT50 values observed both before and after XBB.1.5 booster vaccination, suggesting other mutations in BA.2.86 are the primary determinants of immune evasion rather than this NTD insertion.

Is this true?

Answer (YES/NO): NO